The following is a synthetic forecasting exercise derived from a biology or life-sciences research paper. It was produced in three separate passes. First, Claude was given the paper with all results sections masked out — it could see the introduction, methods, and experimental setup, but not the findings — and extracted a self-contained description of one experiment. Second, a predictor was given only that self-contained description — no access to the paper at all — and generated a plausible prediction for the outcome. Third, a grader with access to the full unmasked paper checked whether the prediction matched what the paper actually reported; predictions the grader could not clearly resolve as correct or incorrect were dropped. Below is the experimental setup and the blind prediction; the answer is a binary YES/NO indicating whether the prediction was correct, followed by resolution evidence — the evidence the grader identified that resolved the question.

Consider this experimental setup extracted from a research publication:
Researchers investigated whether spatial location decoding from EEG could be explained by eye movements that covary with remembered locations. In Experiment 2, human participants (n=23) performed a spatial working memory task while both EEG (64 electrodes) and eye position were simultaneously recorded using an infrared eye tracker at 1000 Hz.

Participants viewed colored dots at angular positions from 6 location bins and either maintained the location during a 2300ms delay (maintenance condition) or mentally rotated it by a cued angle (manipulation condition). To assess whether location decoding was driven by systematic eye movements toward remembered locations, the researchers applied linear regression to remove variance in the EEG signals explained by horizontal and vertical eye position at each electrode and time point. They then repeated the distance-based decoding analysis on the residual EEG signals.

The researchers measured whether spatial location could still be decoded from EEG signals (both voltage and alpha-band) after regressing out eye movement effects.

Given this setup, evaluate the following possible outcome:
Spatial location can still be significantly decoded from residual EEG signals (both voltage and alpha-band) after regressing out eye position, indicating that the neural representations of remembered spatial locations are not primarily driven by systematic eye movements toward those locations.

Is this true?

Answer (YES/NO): YES